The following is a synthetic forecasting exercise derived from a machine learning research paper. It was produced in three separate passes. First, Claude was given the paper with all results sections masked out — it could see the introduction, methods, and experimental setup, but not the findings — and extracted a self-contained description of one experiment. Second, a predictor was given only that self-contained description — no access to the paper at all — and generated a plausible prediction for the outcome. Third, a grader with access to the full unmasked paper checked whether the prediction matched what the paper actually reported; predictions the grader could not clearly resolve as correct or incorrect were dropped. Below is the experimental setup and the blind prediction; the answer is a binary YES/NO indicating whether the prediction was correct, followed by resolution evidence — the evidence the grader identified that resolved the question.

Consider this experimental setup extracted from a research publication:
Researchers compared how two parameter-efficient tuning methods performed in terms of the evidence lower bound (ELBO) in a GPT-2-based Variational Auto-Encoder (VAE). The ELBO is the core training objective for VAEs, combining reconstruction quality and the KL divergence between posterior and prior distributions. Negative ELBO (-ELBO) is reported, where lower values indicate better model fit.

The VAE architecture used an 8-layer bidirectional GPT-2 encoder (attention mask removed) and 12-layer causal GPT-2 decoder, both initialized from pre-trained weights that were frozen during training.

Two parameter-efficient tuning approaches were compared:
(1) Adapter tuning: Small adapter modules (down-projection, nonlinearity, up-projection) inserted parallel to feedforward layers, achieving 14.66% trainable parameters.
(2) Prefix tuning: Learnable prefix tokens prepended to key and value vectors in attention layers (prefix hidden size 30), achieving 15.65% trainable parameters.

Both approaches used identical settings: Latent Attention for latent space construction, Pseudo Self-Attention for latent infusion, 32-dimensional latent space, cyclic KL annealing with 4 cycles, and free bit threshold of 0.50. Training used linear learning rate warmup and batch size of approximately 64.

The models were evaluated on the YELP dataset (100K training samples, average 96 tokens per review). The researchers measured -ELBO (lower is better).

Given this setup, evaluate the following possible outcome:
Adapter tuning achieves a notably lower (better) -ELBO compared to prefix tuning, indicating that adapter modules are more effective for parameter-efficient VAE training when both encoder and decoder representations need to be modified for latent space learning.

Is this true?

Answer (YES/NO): NO